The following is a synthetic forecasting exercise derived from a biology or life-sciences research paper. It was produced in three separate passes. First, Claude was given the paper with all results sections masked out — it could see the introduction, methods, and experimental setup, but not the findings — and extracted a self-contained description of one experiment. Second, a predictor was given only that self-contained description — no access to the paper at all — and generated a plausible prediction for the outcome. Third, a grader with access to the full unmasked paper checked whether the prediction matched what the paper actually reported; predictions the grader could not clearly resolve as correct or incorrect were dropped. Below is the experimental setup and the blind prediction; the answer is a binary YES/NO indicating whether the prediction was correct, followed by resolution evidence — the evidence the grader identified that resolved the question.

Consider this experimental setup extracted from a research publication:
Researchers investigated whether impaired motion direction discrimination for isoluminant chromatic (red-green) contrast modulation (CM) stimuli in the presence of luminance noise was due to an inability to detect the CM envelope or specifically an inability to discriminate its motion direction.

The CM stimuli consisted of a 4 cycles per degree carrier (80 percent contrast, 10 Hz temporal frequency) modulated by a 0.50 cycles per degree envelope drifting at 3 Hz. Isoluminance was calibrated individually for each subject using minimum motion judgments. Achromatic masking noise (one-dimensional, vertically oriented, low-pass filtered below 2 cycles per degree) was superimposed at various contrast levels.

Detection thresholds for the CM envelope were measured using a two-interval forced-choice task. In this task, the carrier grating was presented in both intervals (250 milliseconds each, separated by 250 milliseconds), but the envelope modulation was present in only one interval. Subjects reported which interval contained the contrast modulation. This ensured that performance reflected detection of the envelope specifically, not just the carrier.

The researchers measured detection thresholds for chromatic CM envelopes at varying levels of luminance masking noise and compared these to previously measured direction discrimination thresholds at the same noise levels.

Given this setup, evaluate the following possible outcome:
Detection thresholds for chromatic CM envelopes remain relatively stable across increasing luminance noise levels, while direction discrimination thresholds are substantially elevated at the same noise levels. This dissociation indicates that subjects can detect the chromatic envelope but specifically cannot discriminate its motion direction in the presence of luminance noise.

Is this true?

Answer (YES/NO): YES